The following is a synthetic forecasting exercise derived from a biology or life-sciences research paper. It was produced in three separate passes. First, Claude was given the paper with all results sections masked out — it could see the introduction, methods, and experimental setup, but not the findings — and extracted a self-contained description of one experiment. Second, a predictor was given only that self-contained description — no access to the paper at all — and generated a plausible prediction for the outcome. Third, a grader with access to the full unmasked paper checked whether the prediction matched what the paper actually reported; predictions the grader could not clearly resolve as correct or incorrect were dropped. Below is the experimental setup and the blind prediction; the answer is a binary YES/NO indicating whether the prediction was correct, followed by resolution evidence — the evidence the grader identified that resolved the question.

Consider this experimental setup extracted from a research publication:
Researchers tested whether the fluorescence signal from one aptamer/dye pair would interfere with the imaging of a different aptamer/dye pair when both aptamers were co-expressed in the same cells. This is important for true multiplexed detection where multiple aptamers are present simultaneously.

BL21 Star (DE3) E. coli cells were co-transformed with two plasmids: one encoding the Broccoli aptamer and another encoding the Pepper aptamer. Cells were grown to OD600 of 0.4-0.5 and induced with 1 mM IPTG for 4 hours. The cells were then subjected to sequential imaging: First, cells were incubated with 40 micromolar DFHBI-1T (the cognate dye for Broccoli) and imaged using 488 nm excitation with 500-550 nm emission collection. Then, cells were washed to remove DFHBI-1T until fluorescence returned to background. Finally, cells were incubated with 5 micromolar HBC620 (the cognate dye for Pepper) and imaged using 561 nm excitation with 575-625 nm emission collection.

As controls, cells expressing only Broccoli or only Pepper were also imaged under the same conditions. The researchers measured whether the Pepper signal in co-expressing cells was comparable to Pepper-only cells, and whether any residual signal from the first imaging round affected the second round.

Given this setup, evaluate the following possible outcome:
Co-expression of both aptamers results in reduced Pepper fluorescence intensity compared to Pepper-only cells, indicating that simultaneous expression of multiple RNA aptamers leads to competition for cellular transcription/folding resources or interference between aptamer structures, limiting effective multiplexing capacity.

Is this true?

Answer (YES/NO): NO